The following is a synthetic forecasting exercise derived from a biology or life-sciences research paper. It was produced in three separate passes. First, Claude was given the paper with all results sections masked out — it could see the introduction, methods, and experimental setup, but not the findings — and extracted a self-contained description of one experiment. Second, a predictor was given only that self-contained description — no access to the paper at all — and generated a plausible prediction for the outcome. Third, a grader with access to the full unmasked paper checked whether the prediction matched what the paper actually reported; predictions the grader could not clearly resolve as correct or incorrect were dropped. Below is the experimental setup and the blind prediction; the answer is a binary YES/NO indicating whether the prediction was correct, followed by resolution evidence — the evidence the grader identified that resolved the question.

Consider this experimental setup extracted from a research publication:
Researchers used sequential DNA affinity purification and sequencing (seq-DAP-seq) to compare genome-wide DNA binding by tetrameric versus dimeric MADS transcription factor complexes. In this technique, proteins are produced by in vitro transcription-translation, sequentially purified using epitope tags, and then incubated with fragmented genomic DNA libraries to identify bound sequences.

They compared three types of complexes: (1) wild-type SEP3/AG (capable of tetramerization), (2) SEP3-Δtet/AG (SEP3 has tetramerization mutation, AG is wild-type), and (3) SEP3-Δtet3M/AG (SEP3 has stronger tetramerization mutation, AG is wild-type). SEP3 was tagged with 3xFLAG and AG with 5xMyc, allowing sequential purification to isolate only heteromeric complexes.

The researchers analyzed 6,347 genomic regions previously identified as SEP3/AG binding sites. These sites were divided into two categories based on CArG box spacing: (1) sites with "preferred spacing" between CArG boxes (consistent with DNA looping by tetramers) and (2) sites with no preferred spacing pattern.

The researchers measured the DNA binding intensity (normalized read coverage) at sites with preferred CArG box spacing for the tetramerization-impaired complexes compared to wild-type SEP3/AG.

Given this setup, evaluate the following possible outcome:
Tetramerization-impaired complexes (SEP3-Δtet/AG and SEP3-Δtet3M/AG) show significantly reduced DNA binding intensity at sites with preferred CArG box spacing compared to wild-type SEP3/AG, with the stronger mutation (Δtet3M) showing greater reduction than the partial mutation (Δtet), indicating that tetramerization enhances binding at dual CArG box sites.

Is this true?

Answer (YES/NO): YES